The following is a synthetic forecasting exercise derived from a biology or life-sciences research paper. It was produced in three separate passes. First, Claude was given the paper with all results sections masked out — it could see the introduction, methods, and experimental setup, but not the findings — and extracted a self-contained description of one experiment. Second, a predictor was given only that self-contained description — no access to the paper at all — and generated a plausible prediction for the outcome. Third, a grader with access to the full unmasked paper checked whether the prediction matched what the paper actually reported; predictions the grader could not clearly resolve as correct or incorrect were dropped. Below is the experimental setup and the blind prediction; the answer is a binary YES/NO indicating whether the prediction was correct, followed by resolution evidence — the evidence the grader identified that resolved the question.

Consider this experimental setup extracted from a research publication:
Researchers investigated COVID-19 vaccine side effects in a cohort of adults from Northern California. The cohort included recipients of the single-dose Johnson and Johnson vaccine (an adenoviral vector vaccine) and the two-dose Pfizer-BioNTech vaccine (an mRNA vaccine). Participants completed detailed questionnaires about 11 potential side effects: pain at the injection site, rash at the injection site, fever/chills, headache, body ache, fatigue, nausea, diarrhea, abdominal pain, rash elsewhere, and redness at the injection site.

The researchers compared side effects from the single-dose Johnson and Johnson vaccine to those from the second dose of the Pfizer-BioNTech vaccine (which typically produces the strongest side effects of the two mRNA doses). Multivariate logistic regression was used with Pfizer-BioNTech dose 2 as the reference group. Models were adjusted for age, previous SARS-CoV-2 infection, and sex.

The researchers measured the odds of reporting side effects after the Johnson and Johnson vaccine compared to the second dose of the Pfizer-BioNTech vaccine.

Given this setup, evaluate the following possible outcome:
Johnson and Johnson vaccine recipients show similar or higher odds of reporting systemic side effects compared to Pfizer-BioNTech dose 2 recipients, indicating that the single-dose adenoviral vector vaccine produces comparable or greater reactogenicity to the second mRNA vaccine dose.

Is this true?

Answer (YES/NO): YES